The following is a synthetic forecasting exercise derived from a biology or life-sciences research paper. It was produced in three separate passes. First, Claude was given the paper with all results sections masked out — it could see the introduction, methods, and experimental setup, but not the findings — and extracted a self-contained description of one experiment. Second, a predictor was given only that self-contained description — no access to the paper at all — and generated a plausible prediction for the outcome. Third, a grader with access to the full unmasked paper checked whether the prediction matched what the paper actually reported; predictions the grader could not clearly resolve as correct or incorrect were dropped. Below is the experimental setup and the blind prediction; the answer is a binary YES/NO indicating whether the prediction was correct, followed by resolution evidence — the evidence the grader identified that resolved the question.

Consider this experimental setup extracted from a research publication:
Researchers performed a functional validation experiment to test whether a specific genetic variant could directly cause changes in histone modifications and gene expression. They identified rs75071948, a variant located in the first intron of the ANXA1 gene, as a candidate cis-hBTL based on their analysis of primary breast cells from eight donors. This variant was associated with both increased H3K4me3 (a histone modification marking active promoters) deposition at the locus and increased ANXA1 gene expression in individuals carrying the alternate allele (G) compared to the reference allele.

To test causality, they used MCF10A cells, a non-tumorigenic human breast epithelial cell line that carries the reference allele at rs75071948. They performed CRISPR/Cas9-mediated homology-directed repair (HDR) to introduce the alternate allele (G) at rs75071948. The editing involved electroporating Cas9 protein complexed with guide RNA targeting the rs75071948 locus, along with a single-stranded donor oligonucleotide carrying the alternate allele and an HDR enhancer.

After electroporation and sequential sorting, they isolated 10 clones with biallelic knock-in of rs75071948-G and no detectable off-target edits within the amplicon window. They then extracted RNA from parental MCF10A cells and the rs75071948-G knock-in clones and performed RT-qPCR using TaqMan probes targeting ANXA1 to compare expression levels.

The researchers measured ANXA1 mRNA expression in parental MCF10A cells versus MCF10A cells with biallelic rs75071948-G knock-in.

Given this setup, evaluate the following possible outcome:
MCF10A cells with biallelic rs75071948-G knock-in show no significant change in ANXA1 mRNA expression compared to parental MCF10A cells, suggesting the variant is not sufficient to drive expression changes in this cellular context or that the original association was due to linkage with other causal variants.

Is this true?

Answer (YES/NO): NO